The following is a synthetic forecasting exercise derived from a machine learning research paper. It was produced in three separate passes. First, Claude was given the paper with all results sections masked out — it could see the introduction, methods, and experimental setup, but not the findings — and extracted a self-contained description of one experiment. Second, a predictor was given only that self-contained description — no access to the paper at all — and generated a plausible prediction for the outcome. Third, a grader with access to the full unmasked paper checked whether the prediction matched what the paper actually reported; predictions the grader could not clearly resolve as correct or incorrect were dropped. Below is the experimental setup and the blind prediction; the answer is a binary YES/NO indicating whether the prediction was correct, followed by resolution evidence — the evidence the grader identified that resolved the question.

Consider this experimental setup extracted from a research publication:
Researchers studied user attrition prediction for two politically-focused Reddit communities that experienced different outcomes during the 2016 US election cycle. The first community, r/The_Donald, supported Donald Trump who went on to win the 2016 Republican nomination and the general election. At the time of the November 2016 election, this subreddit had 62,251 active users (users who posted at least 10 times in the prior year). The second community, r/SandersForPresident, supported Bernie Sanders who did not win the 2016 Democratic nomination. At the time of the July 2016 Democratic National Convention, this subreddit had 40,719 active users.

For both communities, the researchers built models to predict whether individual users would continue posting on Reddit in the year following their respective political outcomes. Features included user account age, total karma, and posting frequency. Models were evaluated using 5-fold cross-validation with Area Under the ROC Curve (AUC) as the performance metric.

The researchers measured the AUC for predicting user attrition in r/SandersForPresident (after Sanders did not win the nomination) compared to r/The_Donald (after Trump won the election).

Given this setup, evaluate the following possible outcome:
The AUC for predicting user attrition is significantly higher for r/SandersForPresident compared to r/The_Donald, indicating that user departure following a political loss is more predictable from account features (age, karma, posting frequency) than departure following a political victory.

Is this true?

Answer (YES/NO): YES